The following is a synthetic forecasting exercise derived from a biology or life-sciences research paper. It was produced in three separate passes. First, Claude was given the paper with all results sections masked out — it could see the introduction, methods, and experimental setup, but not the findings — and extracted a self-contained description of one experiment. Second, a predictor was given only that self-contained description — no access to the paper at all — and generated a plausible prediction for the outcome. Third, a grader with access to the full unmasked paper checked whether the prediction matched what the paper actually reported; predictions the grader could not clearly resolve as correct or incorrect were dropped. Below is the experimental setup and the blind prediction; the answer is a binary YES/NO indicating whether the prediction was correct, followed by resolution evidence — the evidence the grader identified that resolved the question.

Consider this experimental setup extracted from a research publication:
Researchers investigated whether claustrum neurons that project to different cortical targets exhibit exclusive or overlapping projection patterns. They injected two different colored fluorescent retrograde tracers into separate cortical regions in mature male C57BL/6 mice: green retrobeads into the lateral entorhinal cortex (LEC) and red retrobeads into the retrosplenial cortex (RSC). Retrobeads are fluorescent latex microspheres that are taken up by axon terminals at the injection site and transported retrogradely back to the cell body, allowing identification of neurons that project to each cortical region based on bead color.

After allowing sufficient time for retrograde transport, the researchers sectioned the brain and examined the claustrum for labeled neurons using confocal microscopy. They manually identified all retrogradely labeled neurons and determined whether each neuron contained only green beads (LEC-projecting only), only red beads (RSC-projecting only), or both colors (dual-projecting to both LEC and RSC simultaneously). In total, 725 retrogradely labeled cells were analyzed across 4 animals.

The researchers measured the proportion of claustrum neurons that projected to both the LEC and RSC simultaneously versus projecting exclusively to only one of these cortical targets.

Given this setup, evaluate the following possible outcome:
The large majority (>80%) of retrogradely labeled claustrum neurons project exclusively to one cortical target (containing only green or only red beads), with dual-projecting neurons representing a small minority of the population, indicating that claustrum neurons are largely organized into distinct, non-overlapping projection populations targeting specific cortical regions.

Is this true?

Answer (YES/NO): YES